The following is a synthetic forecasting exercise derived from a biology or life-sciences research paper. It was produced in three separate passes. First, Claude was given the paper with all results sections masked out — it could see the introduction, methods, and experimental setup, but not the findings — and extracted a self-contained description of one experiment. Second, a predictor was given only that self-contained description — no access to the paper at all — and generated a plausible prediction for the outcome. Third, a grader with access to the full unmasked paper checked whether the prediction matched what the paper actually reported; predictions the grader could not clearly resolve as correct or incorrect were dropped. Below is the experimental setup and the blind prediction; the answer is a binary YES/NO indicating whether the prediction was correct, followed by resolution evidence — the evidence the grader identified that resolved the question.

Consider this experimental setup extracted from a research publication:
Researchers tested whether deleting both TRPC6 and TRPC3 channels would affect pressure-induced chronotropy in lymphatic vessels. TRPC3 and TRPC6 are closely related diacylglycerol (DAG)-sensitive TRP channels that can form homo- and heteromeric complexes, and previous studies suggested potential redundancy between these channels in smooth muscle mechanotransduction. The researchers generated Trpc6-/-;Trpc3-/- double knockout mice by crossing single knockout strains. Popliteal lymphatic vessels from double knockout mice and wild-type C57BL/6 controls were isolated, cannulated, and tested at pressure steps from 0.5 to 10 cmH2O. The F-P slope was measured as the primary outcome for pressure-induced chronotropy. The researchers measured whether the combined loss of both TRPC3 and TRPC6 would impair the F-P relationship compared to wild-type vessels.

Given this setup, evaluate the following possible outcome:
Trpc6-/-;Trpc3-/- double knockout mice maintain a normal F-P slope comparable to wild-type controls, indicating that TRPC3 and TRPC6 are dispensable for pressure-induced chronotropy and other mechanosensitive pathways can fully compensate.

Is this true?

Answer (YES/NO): NO